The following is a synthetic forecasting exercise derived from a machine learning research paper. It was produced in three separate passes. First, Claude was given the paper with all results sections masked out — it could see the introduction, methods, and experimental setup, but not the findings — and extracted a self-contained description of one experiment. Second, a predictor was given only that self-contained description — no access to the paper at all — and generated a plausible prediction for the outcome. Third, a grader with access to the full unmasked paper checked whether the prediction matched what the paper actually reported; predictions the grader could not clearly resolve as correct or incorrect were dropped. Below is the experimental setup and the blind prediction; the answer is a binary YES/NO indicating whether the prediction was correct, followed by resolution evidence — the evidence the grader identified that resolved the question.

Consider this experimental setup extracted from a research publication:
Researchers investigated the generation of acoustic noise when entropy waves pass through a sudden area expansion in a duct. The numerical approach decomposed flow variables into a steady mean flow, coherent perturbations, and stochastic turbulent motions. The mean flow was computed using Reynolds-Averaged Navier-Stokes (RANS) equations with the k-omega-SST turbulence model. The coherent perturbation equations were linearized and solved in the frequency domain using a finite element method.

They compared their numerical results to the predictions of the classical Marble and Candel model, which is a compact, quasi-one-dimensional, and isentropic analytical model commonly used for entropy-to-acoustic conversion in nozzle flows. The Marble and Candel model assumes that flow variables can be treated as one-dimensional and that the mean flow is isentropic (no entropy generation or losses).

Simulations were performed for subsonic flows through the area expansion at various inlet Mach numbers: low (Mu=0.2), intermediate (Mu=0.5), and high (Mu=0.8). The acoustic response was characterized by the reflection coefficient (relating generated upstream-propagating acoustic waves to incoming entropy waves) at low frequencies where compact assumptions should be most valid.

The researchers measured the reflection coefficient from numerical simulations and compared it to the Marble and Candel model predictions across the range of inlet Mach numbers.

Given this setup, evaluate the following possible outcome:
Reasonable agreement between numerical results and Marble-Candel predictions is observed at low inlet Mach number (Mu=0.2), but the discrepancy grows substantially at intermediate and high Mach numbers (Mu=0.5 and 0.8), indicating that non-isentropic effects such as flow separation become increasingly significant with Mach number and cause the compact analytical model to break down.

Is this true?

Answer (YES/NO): NO